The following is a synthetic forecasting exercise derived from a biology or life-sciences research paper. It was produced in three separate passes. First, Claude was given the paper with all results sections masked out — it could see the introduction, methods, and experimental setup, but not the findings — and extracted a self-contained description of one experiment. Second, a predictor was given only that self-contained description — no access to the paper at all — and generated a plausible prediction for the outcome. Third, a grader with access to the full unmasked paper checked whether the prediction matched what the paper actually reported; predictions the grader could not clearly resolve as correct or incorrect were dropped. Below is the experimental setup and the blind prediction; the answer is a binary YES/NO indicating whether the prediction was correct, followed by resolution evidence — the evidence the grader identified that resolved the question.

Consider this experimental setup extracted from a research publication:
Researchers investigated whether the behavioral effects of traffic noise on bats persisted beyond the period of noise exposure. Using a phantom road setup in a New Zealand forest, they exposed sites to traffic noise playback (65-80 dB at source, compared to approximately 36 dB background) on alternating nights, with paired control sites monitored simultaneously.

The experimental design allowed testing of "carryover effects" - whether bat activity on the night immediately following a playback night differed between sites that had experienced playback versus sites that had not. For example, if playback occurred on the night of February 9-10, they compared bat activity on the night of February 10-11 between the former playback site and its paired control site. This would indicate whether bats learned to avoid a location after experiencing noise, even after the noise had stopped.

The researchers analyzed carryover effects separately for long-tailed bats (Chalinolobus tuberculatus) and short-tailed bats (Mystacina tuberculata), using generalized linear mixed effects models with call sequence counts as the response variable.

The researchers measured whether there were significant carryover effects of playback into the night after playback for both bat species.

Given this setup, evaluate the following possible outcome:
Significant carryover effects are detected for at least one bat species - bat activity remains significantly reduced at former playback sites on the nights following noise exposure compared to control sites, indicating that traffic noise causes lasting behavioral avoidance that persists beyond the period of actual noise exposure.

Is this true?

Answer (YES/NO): NO